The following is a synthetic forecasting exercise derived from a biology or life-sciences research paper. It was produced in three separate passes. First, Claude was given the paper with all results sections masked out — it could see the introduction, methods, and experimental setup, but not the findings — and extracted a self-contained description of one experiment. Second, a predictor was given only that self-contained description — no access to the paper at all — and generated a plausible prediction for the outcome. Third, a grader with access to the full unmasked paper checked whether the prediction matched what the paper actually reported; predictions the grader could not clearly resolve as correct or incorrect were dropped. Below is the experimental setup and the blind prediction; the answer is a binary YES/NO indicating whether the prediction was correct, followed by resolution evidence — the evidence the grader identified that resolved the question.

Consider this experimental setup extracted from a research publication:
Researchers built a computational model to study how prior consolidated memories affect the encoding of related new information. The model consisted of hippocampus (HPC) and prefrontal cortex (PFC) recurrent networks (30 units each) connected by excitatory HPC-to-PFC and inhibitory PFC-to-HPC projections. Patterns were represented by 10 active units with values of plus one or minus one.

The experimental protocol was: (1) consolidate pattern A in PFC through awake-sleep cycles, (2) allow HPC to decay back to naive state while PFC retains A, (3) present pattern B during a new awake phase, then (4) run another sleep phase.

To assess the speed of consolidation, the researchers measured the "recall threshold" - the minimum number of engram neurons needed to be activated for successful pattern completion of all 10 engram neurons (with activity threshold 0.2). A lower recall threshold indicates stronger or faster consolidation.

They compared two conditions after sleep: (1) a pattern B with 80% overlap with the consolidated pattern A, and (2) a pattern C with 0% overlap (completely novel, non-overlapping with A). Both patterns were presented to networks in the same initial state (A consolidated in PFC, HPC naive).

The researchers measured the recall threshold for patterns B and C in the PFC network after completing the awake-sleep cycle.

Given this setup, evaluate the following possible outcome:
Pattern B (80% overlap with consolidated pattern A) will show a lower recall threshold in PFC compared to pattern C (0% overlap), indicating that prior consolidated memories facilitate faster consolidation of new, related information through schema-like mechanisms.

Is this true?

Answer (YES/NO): YES